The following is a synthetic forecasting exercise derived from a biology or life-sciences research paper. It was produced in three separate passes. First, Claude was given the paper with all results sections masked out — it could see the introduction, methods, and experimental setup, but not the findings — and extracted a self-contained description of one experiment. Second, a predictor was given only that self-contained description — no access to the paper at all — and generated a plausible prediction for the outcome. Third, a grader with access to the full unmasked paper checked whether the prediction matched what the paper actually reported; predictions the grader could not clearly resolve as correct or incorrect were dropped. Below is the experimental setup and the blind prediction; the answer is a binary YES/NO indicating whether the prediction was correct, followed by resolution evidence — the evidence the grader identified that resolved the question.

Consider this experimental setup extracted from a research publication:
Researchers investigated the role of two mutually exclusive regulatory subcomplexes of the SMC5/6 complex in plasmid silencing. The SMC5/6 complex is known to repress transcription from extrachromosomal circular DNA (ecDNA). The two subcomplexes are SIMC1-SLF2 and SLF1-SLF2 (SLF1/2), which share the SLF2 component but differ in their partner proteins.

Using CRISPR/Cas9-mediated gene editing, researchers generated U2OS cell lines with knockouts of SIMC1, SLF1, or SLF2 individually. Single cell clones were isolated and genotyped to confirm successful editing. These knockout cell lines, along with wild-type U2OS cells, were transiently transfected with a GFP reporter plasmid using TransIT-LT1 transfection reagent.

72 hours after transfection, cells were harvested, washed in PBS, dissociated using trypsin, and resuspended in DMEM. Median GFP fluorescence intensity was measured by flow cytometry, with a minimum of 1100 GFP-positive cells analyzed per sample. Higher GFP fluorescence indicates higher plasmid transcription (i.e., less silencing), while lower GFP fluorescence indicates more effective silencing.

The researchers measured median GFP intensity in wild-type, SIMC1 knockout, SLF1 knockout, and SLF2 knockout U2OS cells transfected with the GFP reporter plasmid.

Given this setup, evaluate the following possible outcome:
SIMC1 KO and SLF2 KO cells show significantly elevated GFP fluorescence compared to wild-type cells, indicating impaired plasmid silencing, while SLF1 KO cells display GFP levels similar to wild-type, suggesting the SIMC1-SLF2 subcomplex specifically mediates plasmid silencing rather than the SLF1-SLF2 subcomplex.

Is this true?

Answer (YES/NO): YES